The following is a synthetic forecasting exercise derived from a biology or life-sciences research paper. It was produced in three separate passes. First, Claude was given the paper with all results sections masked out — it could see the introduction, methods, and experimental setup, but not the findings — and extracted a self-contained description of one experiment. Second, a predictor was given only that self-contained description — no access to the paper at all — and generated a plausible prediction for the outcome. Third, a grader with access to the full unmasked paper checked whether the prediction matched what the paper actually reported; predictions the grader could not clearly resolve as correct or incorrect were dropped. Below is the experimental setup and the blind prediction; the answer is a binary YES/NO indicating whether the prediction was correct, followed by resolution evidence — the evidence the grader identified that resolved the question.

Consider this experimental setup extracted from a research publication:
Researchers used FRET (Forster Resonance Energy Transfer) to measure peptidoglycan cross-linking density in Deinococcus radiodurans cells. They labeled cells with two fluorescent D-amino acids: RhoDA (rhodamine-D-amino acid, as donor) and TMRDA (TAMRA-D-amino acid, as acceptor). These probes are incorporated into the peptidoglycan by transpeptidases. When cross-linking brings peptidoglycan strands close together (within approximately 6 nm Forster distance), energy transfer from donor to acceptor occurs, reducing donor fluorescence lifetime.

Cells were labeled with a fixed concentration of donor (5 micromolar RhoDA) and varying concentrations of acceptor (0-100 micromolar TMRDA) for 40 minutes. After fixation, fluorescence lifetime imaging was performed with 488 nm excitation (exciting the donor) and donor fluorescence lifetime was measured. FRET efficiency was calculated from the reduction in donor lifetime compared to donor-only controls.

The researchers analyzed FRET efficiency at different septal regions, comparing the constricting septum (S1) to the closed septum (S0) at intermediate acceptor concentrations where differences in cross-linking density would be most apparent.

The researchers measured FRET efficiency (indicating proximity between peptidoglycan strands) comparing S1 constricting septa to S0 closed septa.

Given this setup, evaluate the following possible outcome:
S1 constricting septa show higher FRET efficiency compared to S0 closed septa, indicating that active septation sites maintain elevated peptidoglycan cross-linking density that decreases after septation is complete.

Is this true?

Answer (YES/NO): NO